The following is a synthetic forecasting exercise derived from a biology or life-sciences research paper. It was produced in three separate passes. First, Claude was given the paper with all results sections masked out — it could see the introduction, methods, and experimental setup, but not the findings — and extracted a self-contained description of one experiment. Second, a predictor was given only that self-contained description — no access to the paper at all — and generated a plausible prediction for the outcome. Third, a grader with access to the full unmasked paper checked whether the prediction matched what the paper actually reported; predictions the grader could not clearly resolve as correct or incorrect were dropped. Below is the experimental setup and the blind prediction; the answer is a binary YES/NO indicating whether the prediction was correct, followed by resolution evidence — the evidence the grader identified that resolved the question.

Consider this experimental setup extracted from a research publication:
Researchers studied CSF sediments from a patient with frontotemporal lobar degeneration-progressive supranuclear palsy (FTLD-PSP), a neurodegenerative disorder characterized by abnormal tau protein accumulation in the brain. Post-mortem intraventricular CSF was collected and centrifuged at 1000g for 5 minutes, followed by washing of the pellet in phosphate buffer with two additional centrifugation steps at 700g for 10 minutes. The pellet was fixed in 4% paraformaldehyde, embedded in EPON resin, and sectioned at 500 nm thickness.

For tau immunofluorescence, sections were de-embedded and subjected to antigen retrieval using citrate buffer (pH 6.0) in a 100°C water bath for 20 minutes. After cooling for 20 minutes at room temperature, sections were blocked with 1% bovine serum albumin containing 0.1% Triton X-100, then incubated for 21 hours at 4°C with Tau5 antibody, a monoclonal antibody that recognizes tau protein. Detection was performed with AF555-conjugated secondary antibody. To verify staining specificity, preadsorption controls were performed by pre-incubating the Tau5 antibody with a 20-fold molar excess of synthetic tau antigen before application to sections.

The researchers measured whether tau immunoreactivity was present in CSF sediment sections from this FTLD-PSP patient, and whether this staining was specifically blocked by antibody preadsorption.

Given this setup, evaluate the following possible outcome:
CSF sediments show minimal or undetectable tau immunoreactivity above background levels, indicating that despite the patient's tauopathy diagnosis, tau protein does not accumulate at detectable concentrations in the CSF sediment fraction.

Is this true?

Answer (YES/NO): NO